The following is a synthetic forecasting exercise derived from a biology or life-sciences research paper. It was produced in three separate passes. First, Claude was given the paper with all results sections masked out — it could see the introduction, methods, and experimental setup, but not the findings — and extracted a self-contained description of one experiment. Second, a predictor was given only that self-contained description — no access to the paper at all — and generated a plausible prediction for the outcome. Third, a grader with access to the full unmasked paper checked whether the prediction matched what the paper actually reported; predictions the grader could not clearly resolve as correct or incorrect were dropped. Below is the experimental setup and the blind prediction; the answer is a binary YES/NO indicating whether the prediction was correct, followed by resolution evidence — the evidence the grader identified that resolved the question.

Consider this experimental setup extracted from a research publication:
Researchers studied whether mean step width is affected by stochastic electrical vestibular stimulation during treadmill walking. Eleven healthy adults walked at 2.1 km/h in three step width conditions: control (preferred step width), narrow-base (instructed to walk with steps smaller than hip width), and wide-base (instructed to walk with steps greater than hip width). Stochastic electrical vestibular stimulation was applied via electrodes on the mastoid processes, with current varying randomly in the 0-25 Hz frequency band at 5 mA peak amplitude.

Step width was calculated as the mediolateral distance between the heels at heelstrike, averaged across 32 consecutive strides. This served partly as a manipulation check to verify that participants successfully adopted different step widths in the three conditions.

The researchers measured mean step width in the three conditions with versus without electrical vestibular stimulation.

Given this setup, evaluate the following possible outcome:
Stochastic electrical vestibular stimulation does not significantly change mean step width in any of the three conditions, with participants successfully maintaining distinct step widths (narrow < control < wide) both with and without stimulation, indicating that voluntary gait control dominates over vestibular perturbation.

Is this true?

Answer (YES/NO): YES